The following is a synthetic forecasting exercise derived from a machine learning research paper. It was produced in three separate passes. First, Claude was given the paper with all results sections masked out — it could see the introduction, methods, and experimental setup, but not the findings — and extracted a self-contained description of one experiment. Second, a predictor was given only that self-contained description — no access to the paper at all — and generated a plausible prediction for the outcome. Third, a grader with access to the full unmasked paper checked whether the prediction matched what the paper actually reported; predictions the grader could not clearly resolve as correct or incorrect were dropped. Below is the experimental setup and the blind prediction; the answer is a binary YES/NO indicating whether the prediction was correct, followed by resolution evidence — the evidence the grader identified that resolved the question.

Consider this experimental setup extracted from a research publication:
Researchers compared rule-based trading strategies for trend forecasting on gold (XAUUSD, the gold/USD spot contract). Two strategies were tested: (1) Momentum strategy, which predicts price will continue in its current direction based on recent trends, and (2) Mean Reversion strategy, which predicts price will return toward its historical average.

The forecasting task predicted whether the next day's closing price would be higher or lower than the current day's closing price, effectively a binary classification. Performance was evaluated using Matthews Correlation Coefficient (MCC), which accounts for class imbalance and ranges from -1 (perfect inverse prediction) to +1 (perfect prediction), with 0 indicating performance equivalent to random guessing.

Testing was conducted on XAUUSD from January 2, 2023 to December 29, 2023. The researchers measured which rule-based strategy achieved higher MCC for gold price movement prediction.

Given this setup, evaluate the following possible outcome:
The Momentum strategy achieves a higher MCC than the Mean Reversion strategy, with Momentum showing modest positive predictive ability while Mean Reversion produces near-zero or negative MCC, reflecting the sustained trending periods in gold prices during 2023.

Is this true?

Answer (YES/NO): NO